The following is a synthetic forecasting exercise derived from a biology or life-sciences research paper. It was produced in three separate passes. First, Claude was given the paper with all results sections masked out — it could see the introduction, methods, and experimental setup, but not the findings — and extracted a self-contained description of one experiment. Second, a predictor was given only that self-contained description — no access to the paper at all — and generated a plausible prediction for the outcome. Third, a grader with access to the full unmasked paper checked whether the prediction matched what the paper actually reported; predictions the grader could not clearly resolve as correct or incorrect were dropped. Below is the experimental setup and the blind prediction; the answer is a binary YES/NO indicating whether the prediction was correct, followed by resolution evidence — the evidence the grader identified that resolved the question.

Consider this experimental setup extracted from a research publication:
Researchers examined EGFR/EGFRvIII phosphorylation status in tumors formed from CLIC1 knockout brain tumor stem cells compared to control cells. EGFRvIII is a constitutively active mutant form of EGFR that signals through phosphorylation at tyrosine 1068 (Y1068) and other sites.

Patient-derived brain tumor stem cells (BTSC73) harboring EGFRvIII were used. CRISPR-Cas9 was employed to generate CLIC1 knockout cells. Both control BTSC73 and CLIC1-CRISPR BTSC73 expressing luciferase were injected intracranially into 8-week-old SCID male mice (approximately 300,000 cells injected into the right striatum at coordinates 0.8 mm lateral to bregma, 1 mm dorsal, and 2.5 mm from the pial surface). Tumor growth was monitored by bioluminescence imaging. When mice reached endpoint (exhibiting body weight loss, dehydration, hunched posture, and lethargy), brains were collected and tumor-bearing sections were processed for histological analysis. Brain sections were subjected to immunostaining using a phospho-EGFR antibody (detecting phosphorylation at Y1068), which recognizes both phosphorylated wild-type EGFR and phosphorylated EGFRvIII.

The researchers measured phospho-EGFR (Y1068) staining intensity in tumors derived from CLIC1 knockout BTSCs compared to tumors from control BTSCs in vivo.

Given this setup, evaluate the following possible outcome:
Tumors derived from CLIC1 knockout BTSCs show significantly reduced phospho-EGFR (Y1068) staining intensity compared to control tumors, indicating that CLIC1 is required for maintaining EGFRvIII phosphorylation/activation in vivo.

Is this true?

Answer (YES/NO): YES